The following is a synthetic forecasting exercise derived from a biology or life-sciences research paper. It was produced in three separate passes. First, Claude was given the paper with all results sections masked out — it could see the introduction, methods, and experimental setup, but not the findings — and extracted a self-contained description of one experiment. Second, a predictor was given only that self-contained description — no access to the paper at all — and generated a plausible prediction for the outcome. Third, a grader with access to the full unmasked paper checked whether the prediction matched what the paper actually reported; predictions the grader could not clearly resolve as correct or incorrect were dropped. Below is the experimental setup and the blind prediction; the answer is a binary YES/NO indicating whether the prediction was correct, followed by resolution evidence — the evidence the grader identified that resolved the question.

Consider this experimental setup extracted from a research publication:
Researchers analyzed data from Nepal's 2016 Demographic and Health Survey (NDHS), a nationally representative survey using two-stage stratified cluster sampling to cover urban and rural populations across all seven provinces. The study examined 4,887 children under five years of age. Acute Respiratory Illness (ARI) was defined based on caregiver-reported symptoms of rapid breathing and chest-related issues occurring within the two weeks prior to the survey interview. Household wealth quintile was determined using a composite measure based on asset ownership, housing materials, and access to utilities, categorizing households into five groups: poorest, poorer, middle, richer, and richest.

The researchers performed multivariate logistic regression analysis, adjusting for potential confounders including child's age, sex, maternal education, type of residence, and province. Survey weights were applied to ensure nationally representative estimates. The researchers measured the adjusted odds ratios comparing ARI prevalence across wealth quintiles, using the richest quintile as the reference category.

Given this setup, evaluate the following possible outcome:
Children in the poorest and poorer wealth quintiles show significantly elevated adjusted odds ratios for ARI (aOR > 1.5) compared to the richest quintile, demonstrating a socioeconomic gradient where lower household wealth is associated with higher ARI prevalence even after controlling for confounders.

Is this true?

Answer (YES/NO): NO